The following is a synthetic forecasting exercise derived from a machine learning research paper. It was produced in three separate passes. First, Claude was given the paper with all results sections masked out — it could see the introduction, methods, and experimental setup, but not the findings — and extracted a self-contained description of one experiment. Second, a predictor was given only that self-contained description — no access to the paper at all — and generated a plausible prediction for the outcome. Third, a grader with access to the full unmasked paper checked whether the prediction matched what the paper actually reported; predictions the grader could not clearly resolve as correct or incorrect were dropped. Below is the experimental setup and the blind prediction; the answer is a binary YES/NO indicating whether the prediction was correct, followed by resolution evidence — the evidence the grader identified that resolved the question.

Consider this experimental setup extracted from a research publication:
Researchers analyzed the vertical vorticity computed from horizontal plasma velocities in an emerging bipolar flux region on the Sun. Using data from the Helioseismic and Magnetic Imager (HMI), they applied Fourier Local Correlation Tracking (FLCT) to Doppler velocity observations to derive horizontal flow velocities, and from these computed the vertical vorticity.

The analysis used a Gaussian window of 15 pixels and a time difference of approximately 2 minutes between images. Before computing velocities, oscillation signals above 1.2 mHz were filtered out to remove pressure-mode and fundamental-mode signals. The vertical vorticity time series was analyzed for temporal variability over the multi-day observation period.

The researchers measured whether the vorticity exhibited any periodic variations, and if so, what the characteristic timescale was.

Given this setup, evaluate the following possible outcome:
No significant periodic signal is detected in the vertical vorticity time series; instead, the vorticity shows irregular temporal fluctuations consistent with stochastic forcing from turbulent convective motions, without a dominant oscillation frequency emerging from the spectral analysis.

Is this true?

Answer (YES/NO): NO